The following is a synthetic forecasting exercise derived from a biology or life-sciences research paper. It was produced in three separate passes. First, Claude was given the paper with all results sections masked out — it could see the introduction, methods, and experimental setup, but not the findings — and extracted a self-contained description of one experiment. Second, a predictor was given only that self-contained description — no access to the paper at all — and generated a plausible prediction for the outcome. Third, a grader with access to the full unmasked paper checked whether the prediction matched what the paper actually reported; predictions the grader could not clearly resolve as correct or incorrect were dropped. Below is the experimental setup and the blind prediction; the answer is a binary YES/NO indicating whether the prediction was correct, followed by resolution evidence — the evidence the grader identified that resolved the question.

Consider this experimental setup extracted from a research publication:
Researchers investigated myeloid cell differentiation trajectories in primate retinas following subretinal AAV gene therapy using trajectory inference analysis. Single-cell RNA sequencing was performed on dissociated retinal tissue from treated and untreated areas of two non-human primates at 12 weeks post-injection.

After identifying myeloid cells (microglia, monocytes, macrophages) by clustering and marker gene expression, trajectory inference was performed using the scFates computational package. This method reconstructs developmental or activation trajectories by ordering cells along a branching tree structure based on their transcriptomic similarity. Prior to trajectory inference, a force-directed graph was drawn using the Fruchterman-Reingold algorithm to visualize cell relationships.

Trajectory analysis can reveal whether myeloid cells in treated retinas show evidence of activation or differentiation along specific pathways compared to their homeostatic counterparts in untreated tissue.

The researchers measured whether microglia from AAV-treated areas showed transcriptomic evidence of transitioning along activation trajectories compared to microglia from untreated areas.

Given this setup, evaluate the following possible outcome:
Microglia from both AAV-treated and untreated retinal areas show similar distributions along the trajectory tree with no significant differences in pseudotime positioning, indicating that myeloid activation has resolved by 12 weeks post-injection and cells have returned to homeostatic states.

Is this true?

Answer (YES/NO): NO